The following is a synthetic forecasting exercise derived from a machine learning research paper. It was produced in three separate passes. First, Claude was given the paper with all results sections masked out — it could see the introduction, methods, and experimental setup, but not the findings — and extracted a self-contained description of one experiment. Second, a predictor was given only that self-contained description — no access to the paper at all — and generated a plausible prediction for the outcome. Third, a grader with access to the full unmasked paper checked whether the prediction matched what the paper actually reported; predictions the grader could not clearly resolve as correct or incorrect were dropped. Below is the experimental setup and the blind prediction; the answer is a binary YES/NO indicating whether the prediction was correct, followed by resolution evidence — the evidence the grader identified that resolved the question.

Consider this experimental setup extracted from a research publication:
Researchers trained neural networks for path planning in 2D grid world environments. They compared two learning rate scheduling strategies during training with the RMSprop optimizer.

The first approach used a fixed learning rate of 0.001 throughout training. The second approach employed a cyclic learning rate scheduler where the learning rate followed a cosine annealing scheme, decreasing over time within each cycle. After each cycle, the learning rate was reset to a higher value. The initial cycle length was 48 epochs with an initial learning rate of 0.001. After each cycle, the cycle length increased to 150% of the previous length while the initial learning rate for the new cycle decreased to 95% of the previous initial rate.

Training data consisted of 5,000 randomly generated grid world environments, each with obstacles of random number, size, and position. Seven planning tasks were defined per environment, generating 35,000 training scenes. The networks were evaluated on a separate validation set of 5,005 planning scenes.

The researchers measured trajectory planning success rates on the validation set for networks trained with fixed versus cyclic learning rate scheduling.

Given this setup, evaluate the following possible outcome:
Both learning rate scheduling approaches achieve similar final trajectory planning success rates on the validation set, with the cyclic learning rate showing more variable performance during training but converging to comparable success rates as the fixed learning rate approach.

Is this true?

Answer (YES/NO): NO